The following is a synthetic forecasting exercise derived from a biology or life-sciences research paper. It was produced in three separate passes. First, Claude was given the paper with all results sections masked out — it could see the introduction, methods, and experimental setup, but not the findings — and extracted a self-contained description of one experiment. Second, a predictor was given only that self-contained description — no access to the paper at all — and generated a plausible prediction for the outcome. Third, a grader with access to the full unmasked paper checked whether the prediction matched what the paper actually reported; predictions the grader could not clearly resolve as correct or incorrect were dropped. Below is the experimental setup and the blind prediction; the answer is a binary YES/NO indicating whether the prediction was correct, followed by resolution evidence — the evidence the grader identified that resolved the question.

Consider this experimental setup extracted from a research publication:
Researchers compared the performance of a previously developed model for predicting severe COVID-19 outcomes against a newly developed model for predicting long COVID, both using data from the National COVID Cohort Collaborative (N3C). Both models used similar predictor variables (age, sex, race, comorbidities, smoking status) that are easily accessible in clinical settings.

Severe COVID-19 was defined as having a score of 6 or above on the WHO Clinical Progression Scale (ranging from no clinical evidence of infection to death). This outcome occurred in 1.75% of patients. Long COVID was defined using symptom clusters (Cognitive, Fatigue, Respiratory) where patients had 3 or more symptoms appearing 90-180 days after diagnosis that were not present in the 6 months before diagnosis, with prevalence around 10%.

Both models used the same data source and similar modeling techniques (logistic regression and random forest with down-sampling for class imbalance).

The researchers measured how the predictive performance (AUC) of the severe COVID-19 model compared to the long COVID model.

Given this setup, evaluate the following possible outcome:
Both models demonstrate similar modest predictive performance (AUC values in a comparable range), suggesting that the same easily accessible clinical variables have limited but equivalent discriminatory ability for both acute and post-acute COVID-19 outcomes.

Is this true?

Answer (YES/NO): NO